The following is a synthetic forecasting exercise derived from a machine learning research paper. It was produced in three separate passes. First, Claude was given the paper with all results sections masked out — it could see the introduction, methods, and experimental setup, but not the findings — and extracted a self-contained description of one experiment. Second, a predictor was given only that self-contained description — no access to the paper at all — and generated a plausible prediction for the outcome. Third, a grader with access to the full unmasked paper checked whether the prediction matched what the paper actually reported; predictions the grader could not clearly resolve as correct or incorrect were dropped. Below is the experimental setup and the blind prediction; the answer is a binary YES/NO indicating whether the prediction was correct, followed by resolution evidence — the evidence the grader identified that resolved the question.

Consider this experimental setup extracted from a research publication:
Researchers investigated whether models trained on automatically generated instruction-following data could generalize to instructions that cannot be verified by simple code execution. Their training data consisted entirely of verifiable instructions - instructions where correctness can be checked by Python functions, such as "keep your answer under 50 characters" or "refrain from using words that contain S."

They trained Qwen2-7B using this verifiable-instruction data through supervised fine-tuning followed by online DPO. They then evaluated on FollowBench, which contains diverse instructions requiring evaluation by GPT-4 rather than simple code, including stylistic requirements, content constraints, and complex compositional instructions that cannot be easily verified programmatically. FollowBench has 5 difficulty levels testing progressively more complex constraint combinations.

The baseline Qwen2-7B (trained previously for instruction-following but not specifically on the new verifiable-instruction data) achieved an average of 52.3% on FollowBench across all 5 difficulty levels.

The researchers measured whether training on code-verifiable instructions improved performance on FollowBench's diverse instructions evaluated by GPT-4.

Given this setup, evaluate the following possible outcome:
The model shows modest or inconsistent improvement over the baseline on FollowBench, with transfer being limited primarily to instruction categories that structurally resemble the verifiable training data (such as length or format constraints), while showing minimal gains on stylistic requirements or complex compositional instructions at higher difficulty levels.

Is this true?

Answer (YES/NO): NO